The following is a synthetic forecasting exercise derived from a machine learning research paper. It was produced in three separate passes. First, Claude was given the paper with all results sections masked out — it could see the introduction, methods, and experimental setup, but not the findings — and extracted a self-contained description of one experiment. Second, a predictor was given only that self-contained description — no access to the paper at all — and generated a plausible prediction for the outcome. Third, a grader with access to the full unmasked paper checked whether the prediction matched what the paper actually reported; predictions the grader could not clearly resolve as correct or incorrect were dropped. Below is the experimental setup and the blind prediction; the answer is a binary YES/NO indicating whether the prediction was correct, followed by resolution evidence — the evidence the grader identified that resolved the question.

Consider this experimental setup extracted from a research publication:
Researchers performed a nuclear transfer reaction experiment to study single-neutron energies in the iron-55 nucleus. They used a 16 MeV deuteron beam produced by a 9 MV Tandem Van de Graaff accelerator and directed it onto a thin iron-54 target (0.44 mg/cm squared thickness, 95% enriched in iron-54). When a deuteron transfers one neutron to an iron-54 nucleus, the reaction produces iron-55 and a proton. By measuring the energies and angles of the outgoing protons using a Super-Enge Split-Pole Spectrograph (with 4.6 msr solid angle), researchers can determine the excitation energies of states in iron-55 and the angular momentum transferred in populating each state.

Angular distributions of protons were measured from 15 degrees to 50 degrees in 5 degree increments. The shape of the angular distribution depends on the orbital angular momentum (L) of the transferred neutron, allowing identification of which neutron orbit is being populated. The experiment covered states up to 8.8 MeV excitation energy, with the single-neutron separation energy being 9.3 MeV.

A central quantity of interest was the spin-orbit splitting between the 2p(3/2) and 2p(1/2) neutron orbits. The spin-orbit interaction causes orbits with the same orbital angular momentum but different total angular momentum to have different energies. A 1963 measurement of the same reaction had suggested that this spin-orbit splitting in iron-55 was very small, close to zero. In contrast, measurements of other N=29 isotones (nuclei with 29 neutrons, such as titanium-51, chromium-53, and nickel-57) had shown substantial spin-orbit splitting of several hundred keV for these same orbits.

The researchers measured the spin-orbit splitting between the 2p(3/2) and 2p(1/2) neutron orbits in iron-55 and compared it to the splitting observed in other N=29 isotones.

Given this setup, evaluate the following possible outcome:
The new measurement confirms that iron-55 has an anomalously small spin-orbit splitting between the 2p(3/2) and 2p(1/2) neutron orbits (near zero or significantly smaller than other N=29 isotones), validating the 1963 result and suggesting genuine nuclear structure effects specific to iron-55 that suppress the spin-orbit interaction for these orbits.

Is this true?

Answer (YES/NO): NO